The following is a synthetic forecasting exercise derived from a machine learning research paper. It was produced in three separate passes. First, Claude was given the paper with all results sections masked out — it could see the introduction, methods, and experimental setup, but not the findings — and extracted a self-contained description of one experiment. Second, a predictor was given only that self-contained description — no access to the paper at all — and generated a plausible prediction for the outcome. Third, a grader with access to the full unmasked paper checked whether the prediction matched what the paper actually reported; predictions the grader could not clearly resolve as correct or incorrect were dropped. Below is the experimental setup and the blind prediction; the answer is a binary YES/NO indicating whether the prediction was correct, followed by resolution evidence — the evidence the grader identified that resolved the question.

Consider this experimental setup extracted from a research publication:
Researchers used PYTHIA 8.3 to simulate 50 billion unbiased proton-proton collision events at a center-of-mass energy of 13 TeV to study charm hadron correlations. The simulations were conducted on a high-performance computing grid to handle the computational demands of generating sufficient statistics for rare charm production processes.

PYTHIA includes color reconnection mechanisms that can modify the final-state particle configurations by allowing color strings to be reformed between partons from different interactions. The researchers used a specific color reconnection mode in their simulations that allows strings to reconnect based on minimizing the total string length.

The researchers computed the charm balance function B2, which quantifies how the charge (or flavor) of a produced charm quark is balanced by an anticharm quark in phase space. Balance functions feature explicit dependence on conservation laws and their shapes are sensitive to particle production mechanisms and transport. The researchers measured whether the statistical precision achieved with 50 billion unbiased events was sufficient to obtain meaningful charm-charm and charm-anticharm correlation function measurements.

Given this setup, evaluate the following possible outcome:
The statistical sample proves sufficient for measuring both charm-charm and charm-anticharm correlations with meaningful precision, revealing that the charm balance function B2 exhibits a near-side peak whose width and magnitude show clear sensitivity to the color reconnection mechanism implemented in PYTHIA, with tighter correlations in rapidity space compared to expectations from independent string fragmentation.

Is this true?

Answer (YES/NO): NO